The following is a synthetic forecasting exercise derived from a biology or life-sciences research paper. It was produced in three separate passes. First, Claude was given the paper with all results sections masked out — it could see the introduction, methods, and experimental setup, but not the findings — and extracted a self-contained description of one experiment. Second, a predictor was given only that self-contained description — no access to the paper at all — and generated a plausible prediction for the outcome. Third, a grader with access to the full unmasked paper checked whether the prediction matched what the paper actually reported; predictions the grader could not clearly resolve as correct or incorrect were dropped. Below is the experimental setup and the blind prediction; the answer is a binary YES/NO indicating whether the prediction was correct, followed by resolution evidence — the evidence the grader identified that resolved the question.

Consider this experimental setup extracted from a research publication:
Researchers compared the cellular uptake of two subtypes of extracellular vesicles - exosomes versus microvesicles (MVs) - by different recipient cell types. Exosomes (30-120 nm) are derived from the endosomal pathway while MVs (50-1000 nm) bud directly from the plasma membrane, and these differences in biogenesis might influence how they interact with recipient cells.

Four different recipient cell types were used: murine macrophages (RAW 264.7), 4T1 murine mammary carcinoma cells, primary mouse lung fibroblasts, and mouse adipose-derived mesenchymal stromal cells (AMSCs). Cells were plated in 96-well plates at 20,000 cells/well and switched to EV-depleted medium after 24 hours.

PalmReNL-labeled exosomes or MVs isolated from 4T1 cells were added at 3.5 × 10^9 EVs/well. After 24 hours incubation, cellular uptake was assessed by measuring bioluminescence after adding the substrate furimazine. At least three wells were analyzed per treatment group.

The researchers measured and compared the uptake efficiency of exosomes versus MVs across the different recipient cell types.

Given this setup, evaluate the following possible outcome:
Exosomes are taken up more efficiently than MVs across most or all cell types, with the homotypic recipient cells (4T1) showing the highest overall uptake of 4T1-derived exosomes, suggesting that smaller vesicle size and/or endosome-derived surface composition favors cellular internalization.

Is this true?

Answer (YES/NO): NO